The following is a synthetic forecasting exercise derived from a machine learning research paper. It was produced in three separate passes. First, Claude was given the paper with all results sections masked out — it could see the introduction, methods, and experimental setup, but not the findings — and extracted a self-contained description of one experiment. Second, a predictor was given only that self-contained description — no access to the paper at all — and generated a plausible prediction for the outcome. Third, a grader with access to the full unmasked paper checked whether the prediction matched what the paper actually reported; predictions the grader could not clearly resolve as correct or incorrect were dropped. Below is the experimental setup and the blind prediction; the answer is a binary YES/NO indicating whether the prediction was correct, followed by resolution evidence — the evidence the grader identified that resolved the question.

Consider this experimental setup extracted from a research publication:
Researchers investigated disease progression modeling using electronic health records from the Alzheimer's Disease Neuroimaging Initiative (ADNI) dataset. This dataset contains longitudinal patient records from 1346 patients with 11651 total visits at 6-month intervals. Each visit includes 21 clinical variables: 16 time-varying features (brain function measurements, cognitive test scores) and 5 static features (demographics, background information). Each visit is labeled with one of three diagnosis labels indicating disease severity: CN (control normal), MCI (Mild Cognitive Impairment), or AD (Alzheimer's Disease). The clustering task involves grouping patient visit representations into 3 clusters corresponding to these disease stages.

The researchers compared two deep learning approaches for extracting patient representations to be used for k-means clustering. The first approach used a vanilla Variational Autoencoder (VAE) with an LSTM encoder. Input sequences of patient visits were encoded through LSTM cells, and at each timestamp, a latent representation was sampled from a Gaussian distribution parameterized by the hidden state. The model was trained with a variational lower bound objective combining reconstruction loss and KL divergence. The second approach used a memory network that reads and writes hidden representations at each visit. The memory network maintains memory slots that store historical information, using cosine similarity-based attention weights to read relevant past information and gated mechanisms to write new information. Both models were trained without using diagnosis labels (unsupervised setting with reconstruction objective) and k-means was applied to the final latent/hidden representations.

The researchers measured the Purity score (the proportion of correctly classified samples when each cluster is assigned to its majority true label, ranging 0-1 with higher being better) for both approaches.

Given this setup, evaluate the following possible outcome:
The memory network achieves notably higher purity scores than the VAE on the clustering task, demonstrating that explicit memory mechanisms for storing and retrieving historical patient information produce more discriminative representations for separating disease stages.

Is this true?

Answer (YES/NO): NO